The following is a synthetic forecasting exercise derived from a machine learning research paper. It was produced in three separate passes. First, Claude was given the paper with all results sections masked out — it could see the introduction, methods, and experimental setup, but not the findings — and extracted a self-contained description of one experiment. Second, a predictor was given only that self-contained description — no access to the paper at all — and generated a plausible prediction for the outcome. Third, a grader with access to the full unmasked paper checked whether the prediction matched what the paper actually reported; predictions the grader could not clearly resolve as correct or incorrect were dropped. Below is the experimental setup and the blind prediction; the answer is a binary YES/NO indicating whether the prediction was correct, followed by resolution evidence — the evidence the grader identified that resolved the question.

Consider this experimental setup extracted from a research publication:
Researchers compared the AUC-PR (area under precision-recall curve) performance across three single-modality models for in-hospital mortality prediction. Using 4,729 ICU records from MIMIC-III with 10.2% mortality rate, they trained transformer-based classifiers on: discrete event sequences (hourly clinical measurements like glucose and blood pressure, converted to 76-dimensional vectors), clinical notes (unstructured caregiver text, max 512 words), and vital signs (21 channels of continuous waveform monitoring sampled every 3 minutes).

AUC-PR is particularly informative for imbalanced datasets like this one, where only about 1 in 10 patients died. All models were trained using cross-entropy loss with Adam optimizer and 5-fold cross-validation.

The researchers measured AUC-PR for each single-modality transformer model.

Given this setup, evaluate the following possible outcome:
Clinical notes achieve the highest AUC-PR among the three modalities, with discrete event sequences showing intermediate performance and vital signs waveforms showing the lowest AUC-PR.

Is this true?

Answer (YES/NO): NO